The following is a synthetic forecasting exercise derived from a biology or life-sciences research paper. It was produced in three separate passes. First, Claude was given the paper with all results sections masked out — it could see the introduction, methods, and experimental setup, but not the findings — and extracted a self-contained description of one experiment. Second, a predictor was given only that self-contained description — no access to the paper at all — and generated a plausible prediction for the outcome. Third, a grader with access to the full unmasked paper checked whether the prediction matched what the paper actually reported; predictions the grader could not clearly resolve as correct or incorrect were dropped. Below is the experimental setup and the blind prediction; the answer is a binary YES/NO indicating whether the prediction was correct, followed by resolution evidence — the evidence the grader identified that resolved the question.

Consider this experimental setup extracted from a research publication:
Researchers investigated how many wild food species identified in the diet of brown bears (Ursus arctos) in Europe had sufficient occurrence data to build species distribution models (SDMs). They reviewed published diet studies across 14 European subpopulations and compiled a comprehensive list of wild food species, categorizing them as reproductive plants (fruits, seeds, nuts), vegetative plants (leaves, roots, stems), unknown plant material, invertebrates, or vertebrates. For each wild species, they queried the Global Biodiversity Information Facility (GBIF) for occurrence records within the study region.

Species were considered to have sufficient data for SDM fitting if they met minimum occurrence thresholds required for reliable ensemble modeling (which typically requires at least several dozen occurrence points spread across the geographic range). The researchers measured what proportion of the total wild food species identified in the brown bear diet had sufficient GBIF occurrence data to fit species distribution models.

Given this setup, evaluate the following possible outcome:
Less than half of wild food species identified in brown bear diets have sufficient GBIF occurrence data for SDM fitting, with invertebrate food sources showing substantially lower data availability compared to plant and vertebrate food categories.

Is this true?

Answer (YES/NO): NO